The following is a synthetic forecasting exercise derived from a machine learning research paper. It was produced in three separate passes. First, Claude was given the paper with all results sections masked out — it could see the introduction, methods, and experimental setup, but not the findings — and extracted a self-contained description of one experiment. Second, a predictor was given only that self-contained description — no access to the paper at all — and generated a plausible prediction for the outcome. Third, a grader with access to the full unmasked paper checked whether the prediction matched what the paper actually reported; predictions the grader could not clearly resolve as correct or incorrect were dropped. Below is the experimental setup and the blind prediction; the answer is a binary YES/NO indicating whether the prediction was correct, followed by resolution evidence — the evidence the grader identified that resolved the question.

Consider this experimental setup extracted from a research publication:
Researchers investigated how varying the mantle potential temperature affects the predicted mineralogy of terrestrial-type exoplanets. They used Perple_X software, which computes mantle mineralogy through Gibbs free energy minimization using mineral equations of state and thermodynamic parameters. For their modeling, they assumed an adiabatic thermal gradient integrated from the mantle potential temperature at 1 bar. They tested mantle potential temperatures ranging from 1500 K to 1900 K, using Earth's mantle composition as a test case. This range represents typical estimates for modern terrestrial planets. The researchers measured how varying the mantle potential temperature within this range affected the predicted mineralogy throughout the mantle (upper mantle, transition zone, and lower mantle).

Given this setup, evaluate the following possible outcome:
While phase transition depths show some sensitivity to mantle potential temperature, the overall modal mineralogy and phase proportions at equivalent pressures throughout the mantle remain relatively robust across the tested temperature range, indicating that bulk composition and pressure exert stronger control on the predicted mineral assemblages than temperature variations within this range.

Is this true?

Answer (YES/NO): YES